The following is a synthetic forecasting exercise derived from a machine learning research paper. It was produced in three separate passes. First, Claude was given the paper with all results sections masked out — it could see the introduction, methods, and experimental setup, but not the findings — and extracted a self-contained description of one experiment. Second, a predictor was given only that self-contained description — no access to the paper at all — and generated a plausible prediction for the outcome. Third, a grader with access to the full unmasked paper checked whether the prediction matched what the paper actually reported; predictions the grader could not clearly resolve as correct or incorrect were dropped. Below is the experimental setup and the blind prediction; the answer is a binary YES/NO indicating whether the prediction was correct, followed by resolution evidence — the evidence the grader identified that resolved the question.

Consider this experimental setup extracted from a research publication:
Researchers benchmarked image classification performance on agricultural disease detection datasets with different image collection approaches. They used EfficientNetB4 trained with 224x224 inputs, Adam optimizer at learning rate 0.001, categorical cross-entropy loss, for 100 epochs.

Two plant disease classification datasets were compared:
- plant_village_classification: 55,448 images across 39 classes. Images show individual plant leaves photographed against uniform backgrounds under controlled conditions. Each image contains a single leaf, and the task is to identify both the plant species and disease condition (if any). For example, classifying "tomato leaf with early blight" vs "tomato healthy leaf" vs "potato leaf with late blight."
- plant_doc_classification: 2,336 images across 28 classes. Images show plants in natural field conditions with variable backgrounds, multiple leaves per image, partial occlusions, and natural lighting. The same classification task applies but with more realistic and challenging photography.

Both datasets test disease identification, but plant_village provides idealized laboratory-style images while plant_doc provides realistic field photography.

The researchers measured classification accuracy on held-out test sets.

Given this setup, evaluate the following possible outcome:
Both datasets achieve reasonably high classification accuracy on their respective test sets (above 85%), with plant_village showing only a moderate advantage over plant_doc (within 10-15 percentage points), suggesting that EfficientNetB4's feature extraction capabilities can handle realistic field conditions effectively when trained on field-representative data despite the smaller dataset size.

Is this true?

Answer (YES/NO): NO